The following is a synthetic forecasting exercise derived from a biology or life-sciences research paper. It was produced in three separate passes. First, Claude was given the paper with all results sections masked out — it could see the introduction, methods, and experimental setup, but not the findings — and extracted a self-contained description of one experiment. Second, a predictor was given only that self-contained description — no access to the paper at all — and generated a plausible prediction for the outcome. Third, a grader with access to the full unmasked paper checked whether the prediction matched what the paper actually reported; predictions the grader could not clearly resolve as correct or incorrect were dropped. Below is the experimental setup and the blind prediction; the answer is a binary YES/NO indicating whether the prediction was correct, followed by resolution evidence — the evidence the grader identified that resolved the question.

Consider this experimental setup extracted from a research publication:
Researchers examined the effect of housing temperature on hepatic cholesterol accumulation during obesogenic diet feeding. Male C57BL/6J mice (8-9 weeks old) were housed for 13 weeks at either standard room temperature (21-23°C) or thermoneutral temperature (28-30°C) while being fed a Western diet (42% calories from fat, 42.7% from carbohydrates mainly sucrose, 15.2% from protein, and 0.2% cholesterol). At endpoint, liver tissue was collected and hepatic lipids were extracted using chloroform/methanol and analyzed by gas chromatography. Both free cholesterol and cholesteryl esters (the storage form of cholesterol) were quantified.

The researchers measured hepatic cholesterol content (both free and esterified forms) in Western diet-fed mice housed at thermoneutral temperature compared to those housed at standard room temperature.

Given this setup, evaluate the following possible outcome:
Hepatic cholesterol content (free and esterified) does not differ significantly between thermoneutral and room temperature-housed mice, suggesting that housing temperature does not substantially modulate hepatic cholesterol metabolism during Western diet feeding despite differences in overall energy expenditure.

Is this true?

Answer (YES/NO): YES